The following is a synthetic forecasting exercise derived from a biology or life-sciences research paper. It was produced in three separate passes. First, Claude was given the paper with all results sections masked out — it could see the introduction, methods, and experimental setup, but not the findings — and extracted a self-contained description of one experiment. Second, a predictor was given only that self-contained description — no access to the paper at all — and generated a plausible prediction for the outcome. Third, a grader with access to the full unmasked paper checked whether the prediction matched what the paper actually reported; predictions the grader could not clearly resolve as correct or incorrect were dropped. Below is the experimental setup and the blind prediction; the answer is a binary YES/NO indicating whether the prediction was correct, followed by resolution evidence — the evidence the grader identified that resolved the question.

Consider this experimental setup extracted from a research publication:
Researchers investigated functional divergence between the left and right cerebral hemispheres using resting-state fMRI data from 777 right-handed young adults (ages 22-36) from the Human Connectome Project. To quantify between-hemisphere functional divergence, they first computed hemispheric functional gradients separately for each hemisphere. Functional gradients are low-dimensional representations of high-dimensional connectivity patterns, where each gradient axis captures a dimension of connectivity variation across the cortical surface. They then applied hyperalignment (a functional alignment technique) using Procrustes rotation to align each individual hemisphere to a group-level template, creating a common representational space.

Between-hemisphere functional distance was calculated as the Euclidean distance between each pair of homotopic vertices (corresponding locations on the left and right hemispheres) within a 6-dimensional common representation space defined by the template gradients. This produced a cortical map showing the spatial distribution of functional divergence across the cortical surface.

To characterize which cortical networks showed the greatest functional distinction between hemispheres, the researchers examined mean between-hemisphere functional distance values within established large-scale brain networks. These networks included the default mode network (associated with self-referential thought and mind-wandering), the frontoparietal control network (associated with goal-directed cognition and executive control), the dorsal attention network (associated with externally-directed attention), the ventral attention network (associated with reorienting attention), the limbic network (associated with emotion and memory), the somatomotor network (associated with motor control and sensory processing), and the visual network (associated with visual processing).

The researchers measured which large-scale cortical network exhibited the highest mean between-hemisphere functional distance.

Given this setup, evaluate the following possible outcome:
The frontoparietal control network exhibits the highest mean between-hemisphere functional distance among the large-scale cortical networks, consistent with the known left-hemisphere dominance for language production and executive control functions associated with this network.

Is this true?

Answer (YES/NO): YES